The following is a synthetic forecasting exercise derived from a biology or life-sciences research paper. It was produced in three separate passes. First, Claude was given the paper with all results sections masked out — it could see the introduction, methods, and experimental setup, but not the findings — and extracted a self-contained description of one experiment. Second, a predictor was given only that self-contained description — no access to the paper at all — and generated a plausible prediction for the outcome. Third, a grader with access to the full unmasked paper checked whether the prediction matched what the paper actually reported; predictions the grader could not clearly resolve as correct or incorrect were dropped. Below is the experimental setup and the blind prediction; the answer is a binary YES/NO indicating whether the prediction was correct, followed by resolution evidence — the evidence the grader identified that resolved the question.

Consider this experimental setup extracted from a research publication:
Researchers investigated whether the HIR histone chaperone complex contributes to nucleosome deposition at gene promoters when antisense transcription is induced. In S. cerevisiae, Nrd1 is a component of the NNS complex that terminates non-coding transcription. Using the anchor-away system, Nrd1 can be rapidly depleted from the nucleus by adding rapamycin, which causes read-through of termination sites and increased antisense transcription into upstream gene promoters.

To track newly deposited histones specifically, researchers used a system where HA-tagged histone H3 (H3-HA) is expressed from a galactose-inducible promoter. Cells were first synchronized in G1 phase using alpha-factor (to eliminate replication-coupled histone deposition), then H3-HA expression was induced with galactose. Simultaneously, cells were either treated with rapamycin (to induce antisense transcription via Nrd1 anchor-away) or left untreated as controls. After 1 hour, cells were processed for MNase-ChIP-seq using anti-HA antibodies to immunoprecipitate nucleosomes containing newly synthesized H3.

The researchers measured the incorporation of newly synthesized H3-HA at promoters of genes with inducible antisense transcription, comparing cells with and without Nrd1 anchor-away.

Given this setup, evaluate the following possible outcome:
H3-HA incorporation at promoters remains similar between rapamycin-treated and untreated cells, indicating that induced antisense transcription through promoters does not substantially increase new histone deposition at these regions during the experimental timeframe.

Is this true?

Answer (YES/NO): NO